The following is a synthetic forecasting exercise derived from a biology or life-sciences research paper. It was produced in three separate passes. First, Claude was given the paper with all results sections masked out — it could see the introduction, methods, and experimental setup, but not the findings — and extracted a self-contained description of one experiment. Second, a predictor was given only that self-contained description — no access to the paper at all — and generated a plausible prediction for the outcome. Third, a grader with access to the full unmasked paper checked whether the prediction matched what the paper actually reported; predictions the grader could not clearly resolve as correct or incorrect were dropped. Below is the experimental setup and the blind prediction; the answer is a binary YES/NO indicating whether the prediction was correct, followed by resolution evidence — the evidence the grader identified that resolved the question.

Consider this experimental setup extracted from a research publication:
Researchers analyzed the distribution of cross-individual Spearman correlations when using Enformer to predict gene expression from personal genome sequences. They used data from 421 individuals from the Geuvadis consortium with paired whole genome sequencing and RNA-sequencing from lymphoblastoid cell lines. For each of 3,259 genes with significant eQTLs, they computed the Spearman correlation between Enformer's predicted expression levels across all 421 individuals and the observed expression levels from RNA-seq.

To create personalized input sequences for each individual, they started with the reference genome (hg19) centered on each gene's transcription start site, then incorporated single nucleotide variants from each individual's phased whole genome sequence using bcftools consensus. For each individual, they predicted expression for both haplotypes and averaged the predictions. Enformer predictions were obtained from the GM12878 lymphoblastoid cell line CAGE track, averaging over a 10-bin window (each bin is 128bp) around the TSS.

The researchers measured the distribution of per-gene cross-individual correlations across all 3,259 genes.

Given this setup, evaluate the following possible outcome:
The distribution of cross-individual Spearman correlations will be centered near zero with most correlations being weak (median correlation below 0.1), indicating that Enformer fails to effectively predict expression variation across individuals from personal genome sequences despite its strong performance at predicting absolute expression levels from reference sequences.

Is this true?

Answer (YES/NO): YES